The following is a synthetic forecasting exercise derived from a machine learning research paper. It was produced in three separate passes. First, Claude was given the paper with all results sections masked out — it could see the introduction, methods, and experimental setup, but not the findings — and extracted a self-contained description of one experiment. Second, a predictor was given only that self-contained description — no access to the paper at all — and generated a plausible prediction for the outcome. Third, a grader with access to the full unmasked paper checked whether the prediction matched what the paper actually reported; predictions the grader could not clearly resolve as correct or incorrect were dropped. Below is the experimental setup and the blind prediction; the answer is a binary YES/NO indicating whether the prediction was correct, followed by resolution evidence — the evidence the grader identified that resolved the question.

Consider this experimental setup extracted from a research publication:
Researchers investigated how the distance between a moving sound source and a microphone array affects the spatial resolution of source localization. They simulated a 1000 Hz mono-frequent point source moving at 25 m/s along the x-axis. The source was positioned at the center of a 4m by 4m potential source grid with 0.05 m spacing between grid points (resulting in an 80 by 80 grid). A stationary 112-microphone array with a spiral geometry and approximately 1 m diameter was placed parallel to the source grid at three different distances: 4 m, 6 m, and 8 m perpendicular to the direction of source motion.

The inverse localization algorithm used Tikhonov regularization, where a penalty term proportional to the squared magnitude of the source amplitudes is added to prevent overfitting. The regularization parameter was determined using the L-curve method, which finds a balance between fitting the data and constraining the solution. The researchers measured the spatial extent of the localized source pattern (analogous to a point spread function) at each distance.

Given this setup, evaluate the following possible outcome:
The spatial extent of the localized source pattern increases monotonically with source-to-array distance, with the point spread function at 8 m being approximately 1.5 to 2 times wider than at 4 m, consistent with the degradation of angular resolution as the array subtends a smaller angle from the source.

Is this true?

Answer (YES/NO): NO